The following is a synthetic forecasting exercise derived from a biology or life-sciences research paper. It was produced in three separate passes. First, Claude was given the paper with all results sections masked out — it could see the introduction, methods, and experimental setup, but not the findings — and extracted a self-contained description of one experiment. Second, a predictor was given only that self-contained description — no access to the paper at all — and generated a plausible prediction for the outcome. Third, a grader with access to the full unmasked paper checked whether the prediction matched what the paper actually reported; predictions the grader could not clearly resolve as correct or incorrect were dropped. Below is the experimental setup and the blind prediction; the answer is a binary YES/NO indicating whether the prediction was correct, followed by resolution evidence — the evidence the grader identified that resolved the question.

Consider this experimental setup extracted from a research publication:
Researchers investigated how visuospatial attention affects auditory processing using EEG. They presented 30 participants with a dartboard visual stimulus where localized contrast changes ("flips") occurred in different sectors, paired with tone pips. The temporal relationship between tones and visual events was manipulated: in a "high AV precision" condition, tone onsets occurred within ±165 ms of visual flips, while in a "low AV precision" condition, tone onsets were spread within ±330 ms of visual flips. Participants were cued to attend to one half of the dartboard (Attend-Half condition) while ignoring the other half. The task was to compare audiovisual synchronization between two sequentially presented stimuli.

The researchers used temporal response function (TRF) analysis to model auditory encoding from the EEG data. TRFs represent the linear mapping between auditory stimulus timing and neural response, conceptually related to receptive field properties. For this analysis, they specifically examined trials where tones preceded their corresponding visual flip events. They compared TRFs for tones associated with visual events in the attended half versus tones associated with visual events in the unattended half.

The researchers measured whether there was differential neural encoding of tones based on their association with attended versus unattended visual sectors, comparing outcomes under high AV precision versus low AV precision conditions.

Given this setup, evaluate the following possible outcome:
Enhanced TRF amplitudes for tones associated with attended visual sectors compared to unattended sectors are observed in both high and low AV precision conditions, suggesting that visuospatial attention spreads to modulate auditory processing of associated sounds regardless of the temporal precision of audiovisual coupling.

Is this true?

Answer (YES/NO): NO